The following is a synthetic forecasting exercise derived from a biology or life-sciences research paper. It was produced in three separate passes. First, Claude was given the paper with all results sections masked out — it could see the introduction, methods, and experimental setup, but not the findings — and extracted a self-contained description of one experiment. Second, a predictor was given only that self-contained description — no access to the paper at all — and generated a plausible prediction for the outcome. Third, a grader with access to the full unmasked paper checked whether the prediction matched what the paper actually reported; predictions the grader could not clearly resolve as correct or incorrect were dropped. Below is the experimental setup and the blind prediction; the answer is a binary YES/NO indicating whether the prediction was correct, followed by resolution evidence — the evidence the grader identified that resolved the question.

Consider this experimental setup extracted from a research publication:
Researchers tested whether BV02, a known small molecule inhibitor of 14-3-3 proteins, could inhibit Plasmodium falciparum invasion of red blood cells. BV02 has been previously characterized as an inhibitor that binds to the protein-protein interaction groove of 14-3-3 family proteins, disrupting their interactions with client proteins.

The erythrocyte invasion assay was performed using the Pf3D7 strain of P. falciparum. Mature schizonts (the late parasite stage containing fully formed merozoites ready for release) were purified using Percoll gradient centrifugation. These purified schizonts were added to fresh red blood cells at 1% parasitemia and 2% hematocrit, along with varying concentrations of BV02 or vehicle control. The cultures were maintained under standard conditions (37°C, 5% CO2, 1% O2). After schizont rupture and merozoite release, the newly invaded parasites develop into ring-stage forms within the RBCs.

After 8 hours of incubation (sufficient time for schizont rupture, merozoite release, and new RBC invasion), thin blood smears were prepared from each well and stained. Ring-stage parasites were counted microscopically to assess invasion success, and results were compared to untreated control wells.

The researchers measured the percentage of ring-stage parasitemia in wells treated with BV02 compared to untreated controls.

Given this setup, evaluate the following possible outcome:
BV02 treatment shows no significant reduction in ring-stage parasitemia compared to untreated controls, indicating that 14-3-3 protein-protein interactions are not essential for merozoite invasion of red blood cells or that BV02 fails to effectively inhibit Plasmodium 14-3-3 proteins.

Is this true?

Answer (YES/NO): NO